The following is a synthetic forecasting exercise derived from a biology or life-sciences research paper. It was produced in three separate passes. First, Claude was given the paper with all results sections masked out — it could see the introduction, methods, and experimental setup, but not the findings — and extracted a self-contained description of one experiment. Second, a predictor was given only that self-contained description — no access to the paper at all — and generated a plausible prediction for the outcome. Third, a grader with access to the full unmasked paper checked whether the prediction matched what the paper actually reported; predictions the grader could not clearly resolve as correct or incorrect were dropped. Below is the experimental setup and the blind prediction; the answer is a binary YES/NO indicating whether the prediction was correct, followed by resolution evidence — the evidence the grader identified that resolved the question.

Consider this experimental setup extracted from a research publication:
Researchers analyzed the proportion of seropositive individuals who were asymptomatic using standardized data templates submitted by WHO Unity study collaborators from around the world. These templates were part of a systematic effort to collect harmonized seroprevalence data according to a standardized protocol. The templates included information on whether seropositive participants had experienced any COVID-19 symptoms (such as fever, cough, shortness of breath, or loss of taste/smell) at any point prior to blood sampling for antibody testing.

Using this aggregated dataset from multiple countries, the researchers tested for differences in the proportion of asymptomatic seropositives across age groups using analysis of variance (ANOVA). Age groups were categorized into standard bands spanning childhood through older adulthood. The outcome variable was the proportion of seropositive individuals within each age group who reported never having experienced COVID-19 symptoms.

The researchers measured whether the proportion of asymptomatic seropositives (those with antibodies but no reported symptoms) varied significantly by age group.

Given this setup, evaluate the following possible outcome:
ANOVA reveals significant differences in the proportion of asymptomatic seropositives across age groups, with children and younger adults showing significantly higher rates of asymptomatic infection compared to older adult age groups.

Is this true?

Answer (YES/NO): NO